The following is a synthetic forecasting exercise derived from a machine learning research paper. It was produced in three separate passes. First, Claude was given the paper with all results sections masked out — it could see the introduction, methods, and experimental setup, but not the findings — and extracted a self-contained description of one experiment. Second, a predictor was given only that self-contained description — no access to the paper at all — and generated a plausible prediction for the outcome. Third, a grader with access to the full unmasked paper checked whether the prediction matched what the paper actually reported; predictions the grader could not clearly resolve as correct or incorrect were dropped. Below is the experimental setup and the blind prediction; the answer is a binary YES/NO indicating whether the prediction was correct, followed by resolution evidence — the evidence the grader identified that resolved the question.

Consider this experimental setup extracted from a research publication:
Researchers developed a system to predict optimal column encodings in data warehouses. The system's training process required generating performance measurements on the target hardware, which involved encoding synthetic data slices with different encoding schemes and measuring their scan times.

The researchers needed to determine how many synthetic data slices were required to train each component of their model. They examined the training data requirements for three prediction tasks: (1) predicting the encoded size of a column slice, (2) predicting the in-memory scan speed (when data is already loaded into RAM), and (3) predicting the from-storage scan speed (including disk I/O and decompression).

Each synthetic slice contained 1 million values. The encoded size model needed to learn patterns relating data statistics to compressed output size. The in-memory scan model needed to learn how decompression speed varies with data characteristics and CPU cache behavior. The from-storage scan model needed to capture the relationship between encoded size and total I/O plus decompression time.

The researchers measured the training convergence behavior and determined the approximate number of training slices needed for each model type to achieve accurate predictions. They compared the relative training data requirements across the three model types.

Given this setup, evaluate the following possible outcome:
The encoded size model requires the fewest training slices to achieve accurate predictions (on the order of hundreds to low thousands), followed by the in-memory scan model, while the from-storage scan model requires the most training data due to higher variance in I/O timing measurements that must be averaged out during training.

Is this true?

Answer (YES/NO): NO